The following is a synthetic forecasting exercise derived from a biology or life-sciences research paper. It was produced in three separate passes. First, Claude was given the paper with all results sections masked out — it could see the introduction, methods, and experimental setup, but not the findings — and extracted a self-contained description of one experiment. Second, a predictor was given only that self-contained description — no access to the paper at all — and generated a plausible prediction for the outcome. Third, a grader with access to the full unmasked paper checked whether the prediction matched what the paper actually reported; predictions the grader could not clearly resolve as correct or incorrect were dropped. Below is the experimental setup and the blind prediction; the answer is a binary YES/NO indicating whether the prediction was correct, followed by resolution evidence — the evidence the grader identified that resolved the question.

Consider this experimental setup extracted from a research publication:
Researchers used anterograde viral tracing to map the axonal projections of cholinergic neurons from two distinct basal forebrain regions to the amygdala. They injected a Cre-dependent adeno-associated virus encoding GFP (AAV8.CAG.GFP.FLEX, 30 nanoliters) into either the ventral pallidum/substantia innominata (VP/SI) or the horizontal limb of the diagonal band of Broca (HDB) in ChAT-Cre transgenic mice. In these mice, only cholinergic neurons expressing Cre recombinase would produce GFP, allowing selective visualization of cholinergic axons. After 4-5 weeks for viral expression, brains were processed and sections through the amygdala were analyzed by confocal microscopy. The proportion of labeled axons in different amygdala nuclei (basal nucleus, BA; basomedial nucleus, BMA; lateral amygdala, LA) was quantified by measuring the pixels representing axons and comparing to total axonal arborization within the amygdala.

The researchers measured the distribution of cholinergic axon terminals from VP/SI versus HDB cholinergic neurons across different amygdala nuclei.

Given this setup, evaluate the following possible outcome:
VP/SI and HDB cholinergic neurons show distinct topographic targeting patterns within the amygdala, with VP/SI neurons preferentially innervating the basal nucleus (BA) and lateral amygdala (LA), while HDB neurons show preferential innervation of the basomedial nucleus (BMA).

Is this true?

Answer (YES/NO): NO